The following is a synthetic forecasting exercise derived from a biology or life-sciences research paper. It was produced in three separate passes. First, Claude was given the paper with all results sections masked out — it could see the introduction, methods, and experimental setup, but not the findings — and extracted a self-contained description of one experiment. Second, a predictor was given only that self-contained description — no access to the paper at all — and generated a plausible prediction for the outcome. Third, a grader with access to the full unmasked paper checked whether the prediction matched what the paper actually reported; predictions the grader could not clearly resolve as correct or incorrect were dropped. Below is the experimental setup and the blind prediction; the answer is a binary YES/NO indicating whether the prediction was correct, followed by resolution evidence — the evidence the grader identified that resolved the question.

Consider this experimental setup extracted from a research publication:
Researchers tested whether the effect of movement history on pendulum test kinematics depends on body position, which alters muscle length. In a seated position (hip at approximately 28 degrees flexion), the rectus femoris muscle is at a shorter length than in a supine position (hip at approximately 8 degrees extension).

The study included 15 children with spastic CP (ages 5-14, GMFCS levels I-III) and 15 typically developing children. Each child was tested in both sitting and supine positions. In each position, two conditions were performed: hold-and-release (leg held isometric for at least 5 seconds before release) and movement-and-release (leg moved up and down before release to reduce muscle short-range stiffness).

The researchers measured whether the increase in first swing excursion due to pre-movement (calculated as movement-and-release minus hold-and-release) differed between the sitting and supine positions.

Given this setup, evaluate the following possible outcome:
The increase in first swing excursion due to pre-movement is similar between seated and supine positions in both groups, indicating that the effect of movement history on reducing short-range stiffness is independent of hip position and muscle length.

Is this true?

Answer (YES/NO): NO